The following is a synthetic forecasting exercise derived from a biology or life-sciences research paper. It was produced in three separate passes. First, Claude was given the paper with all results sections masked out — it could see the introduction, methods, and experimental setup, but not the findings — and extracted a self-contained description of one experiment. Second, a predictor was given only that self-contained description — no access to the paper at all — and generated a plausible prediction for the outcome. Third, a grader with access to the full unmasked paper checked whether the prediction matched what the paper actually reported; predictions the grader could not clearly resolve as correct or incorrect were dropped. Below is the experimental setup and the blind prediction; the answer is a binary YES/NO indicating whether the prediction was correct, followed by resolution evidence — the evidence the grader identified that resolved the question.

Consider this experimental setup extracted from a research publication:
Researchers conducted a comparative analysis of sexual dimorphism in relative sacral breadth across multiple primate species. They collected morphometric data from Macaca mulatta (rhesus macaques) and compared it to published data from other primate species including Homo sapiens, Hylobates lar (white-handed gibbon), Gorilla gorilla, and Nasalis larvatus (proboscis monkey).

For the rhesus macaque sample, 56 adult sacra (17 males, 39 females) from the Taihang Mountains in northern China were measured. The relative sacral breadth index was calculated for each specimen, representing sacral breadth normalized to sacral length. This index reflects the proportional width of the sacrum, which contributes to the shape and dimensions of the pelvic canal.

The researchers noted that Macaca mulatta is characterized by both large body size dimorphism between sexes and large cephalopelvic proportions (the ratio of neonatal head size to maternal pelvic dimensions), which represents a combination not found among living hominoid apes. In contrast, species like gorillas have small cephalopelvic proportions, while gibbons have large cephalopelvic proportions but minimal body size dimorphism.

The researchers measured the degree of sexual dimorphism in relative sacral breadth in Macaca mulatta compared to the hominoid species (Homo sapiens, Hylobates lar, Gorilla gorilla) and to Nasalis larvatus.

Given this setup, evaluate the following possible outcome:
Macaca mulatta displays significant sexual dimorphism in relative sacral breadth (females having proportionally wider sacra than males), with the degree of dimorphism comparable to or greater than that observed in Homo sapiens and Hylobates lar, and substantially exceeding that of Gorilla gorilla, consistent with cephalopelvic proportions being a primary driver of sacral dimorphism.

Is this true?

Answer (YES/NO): NO